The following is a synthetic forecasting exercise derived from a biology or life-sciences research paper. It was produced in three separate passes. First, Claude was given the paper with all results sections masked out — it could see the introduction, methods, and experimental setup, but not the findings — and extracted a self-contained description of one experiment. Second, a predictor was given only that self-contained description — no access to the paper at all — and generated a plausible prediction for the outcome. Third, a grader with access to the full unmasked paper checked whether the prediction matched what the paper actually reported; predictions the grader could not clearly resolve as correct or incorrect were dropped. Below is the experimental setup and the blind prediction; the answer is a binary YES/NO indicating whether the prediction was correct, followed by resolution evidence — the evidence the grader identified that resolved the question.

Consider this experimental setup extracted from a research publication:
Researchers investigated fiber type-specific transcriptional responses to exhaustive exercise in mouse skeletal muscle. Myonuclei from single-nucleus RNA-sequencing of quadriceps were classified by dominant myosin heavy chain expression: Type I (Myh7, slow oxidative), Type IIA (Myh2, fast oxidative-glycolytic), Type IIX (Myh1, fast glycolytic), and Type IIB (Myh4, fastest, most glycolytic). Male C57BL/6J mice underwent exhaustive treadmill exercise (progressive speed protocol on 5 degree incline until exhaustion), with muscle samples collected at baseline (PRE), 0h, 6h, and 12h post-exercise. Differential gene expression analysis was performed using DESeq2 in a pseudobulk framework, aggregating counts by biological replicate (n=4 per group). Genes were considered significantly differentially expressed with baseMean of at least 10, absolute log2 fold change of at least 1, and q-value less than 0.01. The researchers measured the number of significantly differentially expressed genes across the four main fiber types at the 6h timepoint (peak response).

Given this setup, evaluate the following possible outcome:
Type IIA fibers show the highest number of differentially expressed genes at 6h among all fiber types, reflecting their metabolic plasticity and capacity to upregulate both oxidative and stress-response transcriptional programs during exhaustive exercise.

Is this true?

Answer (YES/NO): NO